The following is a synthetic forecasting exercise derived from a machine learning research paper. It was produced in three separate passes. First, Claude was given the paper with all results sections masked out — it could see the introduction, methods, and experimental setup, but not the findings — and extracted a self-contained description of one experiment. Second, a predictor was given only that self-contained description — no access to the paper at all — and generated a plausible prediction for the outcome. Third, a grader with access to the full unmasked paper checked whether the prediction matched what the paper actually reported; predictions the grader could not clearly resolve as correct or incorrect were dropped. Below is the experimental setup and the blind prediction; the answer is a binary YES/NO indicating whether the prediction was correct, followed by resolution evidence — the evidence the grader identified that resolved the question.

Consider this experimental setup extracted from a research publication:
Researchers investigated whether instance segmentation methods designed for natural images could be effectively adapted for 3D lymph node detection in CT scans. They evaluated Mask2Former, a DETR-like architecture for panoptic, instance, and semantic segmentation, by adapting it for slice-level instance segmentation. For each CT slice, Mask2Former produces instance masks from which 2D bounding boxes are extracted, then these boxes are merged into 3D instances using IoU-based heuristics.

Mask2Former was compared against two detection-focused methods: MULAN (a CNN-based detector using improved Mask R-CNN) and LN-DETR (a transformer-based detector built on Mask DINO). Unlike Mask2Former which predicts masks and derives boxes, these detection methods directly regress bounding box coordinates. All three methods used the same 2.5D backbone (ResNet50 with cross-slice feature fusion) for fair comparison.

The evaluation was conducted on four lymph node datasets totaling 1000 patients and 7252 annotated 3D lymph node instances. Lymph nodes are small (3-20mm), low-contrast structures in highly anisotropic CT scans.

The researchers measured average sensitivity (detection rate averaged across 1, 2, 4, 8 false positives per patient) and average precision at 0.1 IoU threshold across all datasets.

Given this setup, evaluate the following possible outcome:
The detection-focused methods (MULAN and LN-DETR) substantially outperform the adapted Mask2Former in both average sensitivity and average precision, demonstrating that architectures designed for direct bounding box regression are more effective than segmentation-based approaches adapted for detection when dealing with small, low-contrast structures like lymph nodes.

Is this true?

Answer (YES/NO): YES